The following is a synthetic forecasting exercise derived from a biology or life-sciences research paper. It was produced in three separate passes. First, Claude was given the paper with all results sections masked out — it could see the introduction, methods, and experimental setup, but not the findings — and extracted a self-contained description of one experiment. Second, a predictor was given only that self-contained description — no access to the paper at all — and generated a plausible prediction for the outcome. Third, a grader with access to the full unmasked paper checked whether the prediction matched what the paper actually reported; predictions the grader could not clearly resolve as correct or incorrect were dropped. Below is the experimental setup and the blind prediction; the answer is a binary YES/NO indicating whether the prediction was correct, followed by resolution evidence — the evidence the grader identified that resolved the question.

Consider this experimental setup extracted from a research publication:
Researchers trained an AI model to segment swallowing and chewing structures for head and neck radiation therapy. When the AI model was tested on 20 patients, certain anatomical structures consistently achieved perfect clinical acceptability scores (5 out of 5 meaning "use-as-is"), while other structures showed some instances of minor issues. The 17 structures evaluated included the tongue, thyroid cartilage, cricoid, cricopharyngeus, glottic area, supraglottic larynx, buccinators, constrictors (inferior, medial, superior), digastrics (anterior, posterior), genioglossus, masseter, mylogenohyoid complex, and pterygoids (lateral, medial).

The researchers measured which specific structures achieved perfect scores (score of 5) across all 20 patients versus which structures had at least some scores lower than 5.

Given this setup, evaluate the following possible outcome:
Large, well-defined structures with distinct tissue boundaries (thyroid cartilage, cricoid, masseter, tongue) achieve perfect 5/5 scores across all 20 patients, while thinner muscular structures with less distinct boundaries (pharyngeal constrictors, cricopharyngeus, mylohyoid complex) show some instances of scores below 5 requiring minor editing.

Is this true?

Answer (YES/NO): NO